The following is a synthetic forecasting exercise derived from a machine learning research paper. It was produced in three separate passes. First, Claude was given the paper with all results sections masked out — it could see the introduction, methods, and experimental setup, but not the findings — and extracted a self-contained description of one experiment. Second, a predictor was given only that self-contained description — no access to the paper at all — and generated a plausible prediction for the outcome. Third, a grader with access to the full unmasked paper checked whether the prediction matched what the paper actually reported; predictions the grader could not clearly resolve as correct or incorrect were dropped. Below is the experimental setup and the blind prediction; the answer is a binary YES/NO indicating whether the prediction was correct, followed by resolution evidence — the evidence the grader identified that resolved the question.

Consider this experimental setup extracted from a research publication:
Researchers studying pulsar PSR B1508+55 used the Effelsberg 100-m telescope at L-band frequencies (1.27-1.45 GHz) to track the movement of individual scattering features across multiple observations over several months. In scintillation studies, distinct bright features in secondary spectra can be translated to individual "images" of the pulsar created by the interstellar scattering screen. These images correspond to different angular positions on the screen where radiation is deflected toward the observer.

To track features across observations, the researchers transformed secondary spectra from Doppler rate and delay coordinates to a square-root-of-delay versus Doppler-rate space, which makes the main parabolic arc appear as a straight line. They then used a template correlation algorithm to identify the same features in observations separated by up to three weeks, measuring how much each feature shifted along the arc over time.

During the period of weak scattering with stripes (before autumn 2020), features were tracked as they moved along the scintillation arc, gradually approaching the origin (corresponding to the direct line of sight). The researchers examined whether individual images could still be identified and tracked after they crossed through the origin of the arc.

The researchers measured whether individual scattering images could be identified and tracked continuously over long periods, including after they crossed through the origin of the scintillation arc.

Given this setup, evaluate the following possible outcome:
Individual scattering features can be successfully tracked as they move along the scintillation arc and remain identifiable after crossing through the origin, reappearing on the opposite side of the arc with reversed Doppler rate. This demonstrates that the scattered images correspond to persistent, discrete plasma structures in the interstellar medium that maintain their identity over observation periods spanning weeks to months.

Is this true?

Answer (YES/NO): YES